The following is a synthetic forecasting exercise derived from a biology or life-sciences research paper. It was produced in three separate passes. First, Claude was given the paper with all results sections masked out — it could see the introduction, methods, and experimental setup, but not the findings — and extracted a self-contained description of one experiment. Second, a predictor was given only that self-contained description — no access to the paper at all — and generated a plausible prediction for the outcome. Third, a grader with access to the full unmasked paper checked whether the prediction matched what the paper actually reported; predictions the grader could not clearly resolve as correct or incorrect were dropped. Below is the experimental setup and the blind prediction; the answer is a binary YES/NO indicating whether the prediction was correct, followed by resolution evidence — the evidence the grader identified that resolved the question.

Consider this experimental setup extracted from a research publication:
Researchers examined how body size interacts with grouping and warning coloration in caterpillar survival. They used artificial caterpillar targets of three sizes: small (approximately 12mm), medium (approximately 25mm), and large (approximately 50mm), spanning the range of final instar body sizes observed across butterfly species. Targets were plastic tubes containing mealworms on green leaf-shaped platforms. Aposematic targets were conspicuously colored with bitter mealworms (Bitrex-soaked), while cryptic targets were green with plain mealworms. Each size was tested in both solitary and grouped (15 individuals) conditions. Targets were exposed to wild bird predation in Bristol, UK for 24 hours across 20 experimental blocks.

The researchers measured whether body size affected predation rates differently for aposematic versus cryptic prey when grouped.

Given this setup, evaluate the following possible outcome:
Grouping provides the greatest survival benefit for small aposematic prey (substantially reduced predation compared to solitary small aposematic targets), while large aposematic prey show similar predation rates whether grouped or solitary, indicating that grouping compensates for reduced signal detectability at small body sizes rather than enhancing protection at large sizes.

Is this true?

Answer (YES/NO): NO